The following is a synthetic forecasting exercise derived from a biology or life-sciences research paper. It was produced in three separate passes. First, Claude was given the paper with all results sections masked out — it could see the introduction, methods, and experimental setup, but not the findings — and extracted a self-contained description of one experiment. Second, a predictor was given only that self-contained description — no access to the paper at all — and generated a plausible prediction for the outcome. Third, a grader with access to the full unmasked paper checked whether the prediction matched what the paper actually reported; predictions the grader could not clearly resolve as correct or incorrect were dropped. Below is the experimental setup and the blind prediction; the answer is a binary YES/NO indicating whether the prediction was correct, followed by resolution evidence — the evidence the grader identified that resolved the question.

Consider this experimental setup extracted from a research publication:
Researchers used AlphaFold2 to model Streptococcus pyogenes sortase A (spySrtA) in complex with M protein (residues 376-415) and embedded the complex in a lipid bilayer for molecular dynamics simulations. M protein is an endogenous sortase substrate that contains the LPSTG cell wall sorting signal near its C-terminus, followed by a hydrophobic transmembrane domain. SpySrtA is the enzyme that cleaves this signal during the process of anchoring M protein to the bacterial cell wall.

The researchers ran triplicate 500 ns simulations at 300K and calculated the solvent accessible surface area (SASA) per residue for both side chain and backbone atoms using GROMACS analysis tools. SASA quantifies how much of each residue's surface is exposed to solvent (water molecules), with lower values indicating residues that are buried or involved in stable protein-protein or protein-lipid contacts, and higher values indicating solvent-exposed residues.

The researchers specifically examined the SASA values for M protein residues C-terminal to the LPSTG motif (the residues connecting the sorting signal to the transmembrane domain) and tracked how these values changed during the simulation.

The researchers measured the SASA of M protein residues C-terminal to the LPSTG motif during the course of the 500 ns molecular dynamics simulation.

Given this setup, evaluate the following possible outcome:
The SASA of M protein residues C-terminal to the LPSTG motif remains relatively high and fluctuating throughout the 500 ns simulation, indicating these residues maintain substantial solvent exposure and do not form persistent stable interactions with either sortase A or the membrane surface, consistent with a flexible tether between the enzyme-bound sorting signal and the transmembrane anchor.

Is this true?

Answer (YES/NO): NO